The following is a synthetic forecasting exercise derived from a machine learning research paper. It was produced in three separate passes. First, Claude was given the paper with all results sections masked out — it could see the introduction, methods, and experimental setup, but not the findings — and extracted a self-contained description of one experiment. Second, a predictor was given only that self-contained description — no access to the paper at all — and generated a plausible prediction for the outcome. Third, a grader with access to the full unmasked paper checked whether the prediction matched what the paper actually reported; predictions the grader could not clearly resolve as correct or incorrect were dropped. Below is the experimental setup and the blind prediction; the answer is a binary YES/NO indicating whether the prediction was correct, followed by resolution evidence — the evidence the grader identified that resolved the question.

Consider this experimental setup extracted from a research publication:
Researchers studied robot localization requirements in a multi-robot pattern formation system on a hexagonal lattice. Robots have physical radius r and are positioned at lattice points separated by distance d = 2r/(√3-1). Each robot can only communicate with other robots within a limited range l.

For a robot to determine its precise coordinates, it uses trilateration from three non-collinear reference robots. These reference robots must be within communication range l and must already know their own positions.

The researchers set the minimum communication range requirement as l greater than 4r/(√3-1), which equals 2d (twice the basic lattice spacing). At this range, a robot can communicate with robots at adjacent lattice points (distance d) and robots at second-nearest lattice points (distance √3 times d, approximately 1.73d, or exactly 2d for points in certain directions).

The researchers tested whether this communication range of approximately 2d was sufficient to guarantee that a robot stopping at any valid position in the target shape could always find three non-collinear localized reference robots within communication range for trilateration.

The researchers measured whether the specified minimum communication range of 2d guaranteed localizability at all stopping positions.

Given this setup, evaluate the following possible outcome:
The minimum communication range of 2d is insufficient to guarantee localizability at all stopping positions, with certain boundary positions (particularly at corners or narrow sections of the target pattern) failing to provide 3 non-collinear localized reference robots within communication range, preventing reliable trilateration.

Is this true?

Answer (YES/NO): NO